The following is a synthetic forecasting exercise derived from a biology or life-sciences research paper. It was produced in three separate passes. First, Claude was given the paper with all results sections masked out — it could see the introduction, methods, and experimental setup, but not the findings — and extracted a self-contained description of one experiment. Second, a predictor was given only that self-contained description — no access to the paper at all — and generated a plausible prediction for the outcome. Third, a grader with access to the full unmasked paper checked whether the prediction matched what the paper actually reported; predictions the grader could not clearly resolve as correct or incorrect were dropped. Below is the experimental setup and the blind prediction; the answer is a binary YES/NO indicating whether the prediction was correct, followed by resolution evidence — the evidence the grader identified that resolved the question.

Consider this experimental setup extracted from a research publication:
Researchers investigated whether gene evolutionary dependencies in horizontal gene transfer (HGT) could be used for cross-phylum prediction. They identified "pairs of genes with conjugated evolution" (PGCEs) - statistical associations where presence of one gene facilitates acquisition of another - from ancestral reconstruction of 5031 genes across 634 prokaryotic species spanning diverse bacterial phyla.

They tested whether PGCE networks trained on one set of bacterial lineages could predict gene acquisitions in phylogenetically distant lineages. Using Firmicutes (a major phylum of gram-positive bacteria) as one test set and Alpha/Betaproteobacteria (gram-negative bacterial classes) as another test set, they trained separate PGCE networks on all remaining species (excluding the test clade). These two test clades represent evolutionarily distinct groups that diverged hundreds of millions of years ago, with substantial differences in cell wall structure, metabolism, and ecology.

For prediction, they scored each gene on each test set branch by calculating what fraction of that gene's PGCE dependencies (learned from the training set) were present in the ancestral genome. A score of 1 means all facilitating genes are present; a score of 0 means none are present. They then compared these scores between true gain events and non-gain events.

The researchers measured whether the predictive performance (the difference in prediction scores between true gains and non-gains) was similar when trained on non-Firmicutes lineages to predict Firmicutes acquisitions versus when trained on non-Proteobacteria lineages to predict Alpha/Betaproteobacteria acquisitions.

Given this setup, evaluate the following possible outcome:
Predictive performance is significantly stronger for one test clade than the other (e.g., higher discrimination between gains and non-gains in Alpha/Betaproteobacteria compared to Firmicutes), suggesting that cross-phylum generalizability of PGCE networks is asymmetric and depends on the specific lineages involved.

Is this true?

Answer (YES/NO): NO